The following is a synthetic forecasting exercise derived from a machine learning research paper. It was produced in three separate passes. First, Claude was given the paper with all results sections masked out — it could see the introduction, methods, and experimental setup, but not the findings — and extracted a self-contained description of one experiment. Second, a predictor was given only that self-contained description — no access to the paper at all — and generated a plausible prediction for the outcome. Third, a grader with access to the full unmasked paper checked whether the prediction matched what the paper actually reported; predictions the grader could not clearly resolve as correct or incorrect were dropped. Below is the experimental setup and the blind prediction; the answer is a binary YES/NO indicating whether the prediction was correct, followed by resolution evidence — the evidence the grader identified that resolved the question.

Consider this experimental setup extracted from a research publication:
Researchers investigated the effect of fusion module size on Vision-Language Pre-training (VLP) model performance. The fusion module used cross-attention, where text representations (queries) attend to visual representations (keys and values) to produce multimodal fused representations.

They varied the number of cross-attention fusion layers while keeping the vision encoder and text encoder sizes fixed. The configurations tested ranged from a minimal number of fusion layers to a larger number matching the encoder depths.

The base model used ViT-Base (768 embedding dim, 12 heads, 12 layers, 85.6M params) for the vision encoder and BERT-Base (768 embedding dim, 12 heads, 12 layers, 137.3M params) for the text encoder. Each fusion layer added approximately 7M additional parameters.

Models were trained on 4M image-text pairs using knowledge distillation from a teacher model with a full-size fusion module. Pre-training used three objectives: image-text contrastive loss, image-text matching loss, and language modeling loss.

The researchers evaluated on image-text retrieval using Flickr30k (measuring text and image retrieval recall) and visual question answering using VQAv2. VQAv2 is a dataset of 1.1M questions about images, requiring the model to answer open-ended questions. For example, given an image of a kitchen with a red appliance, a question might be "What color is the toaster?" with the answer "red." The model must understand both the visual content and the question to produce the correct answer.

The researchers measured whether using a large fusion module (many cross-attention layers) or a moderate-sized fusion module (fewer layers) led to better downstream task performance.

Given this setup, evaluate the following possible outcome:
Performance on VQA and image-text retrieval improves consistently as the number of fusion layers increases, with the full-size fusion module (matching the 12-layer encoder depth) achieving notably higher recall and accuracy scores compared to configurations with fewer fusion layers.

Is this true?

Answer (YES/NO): NO